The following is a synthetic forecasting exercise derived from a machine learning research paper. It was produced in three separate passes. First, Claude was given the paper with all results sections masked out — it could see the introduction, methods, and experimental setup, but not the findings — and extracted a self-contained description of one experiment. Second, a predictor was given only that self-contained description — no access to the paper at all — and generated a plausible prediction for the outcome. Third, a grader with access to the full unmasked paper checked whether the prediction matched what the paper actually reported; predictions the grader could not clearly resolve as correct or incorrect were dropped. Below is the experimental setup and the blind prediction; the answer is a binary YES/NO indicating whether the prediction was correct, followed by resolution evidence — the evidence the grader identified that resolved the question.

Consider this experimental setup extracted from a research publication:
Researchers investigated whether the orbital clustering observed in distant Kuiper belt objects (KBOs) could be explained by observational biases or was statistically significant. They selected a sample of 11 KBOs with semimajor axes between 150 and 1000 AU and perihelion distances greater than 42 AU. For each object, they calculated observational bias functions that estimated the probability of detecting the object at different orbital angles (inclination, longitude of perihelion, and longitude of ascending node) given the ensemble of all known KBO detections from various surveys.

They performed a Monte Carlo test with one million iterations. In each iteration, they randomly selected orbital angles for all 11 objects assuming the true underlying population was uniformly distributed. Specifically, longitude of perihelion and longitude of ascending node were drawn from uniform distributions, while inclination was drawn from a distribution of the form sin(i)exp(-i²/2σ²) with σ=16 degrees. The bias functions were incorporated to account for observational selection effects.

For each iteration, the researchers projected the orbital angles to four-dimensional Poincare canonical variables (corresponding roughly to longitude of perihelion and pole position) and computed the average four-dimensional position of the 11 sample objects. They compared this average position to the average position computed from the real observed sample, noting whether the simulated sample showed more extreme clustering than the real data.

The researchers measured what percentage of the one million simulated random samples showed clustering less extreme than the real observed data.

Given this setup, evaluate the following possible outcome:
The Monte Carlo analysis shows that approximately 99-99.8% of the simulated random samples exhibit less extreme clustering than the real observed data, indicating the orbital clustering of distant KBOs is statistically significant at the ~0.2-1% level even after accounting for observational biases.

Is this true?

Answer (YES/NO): YES